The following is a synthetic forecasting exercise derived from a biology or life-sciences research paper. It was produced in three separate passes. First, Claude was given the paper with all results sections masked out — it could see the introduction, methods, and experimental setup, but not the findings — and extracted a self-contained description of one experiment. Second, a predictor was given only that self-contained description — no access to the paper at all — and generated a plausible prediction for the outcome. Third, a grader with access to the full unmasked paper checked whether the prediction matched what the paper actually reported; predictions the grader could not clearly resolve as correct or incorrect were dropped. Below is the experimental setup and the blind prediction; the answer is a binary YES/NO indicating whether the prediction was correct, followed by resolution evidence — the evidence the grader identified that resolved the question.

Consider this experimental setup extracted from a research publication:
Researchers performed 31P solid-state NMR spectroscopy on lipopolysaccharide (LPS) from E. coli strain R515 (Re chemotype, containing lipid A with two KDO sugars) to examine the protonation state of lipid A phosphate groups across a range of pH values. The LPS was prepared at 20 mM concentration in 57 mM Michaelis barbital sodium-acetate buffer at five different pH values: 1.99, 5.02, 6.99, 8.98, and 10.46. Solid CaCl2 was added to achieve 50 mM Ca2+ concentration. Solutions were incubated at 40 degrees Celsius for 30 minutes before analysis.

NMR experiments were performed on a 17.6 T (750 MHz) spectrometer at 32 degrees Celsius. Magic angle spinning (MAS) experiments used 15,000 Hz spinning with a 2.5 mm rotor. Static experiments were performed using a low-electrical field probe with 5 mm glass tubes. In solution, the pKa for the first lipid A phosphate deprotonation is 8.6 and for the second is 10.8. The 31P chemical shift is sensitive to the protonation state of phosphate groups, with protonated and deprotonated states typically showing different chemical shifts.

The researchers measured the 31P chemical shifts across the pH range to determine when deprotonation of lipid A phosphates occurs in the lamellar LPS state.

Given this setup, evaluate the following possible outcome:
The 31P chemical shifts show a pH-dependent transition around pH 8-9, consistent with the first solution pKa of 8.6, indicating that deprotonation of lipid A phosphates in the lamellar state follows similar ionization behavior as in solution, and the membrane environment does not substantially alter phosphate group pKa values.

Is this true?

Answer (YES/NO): NO